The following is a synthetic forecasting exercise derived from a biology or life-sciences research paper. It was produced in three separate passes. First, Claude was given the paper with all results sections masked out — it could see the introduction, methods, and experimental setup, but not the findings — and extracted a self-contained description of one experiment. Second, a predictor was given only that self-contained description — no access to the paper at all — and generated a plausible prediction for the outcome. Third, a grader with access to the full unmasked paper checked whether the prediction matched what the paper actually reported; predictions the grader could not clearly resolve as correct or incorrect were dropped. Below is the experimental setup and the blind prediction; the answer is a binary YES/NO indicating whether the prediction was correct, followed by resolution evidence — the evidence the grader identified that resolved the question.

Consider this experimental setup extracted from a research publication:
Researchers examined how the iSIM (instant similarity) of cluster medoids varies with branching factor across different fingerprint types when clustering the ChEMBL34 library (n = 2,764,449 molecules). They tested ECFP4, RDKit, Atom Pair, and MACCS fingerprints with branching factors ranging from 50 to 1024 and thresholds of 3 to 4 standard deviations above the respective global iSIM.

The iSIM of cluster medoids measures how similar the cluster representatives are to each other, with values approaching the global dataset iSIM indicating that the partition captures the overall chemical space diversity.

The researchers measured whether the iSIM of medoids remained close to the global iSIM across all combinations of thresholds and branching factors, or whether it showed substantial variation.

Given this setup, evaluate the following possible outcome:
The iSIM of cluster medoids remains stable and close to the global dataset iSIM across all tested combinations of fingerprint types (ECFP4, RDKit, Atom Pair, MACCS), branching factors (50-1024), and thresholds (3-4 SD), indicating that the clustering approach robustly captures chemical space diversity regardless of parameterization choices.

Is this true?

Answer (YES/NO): YES